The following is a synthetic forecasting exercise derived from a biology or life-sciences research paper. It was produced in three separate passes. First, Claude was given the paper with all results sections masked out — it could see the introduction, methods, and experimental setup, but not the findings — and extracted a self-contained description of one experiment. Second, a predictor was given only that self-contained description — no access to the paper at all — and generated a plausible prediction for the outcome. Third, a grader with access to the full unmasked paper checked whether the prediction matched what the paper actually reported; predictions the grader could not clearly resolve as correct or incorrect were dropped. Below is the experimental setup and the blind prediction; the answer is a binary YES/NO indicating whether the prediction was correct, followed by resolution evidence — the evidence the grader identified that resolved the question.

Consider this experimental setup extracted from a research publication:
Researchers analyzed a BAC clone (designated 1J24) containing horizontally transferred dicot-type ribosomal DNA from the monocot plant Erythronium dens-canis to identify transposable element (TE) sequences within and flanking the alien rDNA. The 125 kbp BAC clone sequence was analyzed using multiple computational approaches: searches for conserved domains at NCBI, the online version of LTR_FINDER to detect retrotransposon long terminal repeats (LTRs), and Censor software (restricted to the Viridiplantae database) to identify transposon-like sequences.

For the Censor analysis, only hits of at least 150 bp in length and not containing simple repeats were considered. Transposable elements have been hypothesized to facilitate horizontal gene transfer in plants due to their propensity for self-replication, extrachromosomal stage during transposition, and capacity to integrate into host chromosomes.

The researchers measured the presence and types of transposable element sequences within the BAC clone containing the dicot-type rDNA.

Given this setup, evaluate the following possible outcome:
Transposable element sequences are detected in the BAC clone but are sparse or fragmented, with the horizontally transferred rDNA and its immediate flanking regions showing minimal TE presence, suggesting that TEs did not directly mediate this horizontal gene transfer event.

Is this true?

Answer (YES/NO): NO